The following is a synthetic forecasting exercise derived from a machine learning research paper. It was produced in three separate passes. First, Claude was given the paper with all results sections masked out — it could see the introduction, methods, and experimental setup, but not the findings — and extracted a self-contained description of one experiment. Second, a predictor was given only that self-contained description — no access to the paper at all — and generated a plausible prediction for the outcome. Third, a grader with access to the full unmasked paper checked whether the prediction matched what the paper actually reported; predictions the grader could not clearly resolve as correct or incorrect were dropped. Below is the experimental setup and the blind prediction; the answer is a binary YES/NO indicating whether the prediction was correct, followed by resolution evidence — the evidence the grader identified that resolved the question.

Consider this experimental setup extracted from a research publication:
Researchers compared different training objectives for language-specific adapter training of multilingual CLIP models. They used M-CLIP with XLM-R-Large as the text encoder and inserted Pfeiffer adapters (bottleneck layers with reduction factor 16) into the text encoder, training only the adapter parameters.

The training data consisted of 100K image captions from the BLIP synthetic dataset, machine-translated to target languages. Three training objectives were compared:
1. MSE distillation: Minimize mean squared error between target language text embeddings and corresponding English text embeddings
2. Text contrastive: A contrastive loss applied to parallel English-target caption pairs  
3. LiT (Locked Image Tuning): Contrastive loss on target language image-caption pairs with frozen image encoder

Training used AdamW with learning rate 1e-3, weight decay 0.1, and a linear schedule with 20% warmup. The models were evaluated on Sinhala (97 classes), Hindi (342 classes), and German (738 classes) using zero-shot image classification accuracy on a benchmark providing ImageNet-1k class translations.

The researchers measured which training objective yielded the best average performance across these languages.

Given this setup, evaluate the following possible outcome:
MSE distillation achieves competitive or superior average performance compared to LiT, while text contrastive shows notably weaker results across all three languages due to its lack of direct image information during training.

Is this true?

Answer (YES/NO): YES